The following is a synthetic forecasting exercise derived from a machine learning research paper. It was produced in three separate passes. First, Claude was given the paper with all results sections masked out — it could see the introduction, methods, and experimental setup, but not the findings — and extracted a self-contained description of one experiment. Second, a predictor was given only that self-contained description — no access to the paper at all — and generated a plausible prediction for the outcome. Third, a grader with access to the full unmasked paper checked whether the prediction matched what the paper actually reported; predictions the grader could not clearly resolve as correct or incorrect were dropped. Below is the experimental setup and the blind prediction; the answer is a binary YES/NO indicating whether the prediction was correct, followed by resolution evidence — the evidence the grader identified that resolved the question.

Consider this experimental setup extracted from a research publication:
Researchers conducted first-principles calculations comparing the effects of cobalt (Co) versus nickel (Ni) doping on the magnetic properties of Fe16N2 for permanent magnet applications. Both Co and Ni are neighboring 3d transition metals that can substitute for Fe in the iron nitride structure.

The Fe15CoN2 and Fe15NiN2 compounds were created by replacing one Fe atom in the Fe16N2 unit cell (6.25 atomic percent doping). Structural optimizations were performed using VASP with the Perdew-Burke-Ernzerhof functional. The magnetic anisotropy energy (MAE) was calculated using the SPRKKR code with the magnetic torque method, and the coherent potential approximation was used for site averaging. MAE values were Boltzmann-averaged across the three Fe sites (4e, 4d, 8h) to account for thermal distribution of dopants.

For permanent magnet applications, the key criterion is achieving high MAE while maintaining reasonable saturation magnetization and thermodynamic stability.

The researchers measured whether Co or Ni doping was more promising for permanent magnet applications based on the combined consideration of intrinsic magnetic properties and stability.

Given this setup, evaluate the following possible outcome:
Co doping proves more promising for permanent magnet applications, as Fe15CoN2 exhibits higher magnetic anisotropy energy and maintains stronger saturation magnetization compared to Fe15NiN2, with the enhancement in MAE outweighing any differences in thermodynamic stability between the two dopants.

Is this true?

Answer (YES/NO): YES